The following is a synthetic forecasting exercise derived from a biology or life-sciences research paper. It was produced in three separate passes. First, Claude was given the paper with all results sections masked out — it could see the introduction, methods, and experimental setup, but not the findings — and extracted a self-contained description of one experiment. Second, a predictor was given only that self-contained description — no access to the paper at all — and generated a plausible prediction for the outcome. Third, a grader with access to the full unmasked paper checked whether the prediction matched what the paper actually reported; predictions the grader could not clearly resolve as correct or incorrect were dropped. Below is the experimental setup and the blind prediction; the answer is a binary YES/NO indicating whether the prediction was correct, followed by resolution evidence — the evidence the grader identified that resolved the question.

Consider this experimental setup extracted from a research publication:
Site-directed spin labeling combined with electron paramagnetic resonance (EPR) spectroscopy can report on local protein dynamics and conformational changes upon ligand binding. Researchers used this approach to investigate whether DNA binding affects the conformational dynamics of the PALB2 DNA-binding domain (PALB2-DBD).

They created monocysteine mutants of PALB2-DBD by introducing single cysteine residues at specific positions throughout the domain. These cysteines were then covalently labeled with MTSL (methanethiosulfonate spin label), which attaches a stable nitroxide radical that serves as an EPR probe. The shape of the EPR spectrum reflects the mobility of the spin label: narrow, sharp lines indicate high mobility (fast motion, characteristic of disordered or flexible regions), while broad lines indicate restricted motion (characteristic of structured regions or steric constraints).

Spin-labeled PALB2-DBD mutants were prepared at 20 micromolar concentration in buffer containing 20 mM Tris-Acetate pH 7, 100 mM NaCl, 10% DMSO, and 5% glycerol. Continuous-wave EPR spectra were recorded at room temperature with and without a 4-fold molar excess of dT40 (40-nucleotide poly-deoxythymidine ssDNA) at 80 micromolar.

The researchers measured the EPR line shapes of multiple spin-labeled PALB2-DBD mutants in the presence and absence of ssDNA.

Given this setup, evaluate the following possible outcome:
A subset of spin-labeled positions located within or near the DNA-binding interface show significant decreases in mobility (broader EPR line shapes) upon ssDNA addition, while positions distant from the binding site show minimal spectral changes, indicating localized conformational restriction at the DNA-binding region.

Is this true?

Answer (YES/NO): YES